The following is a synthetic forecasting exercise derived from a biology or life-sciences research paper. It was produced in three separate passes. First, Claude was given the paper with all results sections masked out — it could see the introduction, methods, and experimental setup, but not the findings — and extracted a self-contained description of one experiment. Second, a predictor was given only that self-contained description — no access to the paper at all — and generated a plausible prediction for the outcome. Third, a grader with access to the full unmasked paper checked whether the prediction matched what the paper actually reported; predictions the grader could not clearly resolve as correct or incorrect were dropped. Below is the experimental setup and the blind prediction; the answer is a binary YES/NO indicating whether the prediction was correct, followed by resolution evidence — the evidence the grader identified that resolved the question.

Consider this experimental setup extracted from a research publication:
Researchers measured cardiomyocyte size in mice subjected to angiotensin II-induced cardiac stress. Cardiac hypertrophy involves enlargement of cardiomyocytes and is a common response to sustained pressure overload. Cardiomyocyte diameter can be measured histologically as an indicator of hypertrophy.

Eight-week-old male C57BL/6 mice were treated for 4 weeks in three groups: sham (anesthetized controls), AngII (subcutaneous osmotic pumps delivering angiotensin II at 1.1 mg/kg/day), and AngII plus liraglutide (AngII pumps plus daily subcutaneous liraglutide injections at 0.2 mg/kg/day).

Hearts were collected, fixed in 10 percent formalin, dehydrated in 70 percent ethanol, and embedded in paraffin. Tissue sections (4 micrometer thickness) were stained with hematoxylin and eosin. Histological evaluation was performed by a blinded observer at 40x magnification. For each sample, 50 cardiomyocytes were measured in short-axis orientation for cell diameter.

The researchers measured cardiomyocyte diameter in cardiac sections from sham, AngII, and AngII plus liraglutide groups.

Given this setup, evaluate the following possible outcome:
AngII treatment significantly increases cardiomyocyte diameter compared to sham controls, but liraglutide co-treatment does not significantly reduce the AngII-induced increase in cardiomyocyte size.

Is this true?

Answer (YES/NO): YES